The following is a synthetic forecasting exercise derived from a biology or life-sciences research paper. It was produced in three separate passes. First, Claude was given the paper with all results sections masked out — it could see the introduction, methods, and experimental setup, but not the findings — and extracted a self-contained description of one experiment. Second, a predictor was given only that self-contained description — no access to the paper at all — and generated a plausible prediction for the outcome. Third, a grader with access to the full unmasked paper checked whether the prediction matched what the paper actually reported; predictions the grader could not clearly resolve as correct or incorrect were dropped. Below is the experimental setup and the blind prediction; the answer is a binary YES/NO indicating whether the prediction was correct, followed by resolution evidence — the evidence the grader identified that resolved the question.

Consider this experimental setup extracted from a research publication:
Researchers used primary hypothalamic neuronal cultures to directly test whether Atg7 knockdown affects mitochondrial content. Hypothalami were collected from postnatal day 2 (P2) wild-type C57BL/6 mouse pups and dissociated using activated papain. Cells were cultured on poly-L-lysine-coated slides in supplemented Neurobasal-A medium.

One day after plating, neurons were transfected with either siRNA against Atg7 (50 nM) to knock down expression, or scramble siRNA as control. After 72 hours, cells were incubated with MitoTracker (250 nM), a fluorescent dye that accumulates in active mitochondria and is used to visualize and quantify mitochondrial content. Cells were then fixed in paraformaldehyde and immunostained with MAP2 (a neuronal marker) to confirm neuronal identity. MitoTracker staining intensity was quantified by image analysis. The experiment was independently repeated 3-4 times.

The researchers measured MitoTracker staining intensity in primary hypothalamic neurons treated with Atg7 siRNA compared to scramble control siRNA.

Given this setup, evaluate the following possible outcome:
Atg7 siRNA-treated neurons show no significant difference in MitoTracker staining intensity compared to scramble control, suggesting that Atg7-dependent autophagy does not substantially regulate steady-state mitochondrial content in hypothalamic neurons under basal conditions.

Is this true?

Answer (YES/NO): NO